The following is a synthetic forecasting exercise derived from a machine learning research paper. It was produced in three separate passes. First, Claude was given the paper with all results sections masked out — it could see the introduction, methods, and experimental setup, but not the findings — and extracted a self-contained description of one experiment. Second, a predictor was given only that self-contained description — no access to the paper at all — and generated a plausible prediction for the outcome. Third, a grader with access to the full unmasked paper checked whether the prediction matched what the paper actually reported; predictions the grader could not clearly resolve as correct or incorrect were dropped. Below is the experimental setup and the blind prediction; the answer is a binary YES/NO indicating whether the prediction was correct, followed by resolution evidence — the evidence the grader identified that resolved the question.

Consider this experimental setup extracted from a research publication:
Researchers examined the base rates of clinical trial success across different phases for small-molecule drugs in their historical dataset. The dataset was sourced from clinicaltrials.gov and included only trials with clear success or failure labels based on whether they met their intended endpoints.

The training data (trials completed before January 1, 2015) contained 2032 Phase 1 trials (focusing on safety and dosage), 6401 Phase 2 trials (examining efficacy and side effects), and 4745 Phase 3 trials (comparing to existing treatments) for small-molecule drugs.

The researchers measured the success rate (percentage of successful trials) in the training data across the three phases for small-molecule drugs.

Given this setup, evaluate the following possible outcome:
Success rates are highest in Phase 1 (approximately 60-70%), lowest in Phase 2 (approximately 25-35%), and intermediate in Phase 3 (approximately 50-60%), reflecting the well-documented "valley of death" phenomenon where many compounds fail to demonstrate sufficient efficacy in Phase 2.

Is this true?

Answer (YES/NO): NO